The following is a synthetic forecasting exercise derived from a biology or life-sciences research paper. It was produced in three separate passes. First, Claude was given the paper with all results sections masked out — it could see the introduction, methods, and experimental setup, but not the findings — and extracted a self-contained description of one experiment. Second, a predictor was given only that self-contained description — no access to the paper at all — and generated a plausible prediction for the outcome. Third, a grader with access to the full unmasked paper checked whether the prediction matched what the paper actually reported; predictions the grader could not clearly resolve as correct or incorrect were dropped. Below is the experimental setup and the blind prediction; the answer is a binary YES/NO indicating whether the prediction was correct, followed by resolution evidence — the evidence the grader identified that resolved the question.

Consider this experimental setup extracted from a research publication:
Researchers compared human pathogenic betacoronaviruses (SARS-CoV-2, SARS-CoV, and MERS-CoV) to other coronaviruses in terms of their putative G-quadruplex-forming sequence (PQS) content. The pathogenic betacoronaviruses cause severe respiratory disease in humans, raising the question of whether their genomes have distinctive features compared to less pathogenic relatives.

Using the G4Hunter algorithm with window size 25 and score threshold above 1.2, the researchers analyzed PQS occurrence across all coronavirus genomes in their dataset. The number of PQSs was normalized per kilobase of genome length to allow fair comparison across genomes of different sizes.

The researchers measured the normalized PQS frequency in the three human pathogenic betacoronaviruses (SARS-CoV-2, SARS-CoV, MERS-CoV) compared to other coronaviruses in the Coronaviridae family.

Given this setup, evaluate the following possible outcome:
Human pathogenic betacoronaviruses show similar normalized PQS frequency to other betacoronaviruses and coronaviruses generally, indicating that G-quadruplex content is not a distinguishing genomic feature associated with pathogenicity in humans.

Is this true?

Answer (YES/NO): NO